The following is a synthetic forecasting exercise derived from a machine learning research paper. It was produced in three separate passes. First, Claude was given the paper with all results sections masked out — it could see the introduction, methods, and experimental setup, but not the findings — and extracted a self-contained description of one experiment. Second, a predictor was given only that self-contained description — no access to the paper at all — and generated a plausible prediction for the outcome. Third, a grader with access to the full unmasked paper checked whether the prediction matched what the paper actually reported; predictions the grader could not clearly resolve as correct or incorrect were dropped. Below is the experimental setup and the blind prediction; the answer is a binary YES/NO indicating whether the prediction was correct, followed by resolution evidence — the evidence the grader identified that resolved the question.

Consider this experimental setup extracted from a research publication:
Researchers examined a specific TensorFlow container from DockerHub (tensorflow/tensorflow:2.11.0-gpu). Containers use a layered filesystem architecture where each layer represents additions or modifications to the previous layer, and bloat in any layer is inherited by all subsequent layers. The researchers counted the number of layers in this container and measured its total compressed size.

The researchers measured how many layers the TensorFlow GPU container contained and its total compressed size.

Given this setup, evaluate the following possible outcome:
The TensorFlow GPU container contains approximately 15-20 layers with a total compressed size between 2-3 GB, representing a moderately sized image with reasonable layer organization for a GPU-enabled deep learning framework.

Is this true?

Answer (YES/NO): NO